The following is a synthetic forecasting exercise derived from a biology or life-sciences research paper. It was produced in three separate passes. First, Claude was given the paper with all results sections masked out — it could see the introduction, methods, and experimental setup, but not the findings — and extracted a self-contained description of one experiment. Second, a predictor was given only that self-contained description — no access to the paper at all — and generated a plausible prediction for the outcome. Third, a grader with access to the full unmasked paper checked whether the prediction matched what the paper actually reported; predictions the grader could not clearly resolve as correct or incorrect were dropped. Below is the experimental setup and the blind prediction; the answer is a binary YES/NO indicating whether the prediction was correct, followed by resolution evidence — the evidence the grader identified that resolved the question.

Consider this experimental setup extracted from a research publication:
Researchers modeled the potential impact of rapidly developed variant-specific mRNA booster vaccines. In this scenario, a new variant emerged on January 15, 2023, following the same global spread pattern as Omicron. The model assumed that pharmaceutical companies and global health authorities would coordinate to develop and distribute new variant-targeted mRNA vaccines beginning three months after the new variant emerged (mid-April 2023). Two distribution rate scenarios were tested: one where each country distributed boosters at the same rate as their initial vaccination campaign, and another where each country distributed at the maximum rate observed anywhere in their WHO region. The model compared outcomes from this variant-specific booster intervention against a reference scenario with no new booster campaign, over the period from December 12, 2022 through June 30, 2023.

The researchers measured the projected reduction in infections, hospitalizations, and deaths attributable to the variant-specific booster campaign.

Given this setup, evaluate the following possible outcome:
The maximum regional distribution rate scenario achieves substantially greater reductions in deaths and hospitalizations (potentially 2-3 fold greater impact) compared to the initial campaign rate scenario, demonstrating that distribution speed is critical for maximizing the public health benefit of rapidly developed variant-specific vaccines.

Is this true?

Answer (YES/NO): YES